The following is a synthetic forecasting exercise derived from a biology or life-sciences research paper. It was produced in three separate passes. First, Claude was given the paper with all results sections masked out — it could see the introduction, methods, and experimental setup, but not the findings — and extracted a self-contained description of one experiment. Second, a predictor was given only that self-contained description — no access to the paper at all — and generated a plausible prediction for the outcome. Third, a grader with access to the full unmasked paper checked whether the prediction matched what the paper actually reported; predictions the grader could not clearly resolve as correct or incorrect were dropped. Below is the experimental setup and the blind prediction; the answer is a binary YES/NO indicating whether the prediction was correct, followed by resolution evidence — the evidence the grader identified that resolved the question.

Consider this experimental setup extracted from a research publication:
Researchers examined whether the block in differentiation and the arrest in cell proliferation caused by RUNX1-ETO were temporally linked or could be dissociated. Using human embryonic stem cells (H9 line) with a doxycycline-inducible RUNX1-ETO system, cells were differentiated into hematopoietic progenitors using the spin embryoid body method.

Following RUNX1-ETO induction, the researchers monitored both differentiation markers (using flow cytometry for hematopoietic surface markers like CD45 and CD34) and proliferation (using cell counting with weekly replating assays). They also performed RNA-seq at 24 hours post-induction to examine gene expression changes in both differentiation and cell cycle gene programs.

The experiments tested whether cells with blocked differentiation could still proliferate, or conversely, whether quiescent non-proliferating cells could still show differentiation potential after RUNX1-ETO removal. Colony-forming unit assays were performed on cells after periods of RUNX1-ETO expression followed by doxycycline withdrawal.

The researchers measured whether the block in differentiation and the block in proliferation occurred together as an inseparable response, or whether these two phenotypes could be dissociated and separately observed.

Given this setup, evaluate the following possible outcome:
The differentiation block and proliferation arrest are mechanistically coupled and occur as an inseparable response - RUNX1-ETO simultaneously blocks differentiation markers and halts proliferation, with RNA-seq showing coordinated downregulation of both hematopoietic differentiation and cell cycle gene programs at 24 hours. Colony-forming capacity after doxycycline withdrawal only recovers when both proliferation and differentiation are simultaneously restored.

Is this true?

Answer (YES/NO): NO